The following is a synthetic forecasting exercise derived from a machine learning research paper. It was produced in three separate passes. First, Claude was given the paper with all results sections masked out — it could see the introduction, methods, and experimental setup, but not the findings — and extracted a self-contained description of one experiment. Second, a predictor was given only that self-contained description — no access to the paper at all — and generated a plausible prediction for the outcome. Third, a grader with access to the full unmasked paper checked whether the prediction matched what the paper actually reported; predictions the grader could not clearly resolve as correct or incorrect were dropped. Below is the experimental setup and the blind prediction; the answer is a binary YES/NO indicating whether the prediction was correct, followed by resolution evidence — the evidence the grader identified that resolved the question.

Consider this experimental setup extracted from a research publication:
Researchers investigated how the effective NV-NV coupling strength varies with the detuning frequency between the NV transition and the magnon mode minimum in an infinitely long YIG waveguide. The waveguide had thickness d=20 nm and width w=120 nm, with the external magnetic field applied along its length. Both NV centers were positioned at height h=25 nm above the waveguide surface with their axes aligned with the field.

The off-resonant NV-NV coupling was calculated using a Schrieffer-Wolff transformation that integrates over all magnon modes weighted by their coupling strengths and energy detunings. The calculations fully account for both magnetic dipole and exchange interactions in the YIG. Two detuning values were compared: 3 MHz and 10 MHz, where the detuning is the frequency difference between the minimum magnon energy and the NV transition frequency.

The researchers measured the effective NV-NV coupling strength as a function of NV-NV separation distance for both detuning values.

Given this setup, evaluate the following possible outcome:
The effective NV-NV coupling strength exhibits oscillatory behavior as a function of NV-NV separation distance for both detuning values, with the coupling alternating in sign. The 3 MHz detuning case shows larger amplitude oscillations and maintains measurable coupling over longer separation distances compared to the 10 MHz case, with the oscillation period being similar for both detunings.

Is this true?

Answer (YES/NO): YES